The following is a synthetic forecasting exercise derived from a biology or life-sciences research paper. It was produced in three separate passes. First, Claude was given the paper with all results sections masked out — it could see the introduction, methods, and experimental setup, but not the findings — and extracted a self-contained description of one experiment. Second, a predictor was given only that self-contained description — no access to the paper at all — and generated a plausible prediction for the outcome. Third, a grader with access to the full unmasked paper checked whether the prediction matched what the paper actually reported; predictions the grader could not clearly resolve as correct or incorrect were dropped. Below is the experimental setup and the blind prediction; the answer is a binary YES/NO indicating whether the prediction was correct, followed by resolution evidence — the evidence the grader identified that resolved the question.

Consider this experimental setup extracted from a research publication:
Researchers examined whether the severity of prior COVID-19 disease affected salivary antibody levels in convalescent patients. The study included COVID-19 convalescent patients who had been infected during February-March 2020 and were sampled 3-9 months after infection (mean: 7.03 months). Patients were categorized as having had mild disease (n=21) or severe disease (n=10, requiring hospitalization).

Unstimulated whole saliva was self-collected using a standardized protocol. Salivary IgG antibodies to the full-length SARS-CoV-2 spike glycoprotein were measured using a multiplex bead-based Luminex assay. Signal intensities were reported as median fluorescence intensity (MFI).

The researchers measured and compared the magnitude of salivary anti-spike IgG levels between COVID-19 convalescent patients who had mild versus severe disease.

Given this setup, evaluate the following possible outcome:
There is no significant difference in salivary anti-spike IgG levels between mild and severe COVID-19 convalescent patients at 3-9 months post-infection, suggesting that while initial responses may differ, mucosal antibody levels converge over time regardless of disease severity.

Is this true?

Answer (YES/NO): NO